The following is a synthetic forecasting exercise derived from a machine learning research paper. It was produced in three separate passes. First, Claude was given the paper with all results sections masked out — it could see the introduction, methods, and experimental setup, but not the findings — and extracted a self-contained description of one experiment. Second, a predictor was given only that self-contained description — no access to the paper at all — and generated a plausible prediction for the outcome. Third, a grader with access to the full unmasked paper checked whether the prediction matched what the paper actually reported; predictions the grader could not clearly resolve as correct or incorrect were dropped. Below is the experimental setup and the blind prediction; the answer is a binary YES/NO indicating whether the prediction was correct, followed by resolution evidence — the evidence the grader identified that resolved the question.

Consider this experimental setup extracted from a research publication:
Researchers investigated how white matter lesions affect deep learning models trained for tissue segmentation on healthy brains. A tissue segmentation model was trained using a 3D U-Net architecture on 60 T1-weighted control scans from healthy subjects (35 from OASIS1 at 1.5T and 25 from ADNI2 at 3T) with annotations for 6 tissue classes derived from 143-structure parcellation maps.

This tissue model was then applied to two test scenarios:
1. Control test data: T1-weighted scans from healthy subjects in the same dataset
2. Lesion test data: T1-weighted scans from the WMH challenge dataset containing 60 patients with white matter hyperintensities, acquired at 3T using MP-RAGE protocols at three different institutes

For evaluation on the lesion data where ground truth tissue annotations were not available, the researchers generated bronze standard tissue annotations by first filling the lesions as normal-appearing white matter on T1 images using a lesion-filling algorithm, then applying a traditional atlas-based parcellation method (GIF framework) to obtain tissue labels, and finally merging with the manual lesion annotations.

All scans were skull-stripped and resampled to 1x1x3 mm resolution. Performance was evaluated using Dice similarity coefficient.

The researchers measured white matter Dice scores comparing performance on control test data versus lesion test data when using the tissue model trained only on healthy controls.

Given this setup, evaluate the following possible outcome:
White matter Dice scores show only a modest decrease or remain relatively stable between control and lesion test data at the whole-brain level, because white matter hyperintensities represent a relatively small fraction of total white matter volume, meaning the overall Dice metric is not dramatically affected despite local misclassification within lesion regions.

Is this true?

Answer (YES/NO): YES